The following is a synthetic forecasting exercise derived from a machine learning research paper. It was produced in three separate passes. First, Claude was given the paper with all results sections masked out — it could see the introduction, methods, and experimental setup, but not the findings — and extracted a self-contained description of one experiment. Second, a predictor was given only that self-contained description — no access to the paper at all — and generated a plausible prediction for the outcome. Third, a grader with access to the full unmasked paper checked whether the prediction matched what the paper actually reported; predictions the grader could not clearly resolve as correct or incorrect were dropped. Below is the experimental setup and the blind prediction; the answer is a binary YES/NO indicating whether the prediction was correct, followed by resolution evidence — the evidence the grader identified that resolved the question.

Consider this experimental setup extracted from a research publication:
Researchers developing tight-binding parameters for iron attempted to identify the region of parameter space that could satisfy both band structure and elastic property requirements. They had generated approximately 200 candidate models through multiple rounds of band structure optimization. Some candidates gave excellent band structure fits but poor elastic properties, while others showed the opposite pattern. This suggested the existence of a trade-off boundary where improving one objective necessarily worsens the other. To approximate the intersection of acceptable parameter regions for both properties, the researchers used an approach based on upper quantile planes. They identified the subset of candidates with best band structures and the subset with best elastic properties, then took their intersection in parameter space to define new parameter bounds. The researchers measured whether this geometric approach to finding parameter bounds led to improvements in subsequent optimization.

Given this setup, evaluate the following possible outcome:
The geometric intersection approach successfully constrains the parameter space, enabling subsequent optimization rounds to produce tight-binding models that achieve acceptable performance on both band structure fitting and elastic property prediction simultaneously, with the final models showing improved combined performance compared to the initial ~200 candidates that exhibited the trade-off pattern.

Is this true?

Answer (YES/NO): YES